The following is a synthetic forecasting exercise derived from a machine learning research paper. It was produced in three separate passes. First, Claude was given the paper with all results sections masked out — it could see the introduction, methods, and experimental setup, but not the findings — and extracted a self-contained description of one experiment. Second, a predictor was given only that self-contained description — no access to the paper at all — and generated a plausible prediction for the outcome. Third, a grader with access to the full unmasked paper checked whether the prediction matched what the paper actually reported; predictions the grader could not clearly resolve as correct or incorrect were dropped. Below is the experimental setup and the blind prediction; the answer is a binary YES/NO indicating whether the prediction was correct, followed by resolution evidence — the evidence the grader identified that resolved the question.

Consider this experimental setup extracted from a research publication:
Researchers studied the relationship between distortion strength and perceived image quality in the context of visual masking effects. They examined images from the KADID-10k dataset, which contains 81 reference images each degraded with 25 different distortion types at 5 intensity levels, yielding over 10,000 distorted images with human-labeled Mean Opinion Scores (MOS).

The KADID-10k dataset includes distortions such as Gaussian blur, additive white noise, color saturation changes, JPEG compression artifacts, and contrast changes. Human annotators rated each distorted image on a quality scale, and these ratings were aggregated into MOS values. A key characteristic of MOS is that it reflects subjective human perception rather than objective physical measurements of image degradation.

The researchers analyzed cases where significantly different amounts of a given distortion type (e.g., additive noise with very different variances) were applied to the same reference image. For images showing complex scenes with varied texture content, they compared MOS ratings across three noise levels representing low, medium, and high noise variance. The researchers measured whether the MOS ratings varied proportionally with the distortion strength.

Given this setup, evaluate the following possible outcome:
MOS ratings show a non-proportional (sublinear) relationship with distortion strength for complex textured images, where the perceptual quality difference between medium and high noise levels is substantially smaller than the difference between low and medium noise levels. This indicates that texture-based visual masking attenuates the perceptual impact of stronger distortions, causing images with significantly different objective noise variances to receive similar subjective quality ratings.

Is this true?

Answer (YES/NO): NO